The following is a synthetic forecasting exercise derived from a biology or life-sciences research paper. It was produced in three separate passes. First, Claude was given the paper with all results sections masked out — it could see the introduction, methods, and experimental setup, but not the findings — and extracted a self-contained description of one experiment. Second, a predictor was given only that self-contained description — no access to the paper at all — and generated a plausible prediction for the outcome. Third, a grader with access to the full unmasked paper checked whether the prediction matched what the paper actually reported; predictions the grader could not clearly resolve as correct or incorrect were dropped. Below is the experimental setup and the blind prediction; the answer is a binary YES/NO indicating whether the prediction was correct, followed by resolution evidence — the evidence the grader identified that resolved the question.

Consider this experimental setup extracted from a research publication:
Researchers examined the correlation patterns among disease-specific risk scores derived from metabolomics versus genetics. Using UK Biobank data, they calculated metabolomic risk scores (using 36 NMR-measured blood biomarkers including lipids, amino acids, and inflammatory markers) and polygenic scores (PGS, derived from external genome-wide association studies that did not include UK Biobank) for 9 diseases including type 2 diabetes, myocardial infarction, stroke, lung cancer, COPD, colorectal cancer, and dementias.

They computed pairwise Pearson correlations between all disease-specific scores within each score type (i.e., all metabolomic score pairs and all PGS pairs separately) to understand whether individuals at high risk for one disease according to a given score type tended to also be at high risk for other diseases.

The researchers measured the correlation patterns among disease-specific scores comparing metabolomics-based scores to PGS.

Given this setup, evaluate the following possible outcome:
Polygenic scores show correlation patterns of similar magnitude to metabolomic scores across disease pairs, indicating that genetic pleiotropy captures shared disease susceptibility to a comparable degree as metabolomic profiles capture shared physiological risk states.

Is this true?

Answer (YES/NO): NO